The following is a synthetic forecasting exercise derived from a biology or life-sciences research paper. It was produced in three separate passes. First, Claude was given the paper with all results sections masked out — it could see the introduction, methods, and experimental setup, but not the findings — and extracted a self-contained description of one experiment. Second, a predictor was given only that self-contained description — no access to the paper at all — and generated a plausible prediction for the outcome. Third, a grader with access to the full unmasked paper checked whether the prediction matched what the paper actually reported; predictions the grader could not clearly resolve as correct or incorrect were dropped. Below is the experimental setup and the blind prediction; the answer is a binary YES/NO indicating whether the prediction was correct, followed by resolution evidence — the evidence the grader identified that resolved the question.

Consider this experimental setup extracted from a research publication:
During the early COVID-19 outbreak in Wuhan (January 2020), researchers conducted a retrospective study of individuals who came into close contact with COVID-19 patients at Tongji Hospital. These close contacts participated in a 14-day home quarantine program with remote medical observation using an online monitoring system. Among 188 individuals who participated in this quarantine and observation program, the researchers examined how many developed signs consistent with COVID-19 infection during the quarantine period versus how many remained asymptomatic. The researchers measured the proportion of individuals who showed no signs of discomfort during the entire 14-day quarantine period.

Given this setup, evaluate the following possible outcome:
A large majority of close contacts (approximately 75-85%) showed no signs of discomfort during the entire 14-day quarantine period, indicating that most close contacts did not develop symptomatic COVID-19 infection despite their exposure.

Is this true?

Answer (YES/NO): NO